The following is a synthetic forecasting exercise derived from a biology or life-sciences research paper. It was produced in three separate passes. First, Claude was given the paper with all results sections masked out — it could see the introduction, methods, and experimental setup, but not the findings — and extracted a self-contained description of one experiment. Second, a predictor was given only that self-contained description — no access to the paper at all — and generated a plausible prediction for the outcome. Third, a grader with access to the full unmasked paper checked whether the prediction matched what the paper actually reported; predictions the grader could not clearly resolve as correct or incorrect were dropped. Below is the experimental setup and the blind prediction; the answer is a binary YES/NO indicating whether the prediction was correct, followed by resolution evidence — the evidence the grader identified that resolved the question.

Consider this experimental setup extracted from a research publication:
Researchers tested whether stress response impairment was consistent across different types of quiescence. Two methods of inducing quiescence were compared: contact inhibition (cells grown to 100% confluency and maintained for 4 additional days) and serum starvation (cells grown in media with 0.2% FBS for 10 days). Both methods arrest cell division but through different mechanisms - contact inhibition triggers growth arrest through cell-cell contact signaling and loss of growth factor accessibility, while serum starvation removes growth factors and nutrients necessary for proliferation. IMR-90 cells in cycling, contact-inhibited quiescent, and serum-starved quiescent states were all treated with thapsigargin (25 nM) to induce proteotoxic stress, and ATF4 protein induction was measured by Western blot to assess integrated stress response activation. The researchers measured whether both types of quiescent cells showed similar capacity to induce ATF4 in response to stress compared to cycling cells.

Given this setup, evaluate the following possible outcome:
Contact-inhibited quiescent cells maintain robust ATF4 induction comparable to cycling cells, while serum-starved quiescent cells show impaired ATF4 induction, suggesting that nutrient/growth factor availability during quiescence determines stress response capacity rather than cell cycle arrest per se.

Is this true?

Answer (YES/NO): NO